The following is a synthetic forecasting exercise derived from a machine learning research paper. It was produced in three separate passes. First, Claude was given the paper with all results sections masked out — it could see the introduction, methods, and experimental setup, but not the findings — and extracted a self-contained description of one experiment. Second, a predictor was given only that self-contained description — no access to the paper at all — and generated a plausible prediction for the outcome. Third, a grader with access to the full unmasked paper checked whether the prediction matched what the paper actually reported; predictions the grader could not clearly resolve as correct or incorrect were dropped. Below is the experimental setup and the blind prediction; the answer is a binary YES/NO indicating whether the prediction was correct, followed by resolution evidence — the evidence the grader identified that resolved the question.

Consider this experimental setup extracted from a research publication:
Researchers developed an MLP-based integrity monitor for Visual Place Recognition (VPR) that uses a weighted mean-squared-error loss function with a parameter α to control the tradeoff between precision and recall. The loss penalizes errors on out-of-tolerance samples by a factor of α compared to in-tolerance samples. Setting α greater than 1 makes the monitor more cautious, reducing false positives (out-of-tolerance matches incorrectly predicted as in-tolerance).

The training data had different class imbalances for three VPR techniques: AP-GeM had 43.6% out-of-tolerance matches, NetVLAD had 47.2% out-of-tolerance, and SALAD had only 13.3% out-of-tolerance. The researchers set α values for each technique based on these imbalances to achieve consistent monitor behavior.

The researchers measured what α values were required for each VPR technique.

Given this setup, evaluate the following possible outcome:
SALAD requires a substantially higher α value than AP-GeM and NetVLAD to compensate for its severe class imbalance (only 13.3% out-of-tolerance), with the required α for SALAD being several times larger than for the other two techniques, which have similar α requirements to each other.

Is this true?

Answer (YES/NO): YES